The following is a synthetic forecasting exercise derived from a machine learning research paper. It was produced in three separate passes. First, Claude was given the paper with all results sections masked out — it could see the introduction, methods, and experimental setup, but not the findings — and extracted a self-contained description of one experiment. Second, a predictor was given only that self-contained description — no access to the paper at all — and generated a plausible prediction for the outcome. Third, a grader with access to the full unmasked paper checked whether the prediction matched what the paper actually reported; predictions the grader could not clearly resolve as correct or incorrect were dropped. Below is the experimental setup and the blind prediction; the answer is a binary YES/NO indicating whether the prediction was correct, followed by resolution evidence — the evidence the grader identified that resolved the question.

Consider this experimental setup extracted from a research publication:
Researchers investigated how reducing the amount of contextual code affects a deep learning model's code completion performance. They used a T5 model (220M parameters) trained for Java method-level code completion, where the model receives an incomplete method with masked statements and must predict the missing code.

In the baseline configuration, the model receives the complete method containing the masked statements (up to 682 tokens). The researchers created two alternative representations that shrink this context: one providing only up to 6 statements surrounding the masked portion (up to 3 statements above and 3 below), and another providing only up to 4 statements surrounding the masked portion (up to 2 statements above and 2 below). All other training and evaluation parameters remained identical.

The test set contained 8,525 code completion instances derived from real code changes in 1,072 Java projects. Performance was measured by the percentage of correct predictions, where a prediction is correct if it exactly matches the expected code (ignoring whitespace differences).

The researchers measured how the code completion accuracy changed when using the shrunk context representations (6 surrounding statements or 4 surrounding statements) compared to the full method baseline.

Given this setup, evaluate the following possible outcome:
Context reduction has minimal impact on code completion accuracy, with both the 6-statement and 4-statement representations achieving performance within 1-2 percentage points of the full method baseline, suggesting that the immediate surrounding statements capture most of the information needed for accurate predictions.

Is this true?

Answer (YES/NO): NO